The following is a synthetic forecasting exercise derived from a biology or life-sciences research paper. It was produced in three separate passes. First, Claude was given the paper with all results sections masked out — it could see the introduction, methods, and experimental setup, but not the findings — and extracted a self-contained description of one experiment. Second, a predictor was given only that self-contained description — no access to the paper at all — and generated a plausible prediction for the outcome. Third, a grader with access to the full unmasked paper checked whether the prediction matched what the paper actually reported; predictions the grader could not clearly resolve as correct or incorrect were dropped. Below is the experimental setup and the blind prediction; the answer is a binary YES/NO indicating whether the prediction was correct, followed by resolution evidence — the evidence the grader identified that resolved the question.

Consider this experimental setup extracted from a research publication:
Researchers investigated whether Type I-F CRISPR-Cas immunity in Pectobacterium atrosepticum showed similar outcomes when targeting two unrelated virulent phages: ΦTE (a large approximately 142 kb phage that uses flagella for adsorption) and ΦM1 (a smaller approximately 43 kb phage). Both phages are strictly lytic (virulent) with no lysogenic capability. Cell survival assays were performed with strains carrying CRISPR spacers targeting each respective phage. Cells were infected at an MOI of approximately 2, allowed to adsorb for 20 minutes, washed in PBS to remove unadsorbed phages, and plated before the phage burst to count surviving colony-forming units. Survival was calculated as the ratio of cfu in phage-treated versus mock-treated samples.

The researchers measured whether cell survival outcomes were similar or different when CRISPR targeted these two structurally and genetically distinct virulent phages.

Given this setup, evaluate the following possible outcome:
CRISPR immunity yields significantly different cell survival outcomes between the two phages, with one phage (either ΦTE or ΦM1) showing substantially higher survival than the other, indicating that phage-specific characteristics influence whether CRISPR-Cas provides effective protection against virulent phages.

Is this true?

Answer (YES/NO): NO